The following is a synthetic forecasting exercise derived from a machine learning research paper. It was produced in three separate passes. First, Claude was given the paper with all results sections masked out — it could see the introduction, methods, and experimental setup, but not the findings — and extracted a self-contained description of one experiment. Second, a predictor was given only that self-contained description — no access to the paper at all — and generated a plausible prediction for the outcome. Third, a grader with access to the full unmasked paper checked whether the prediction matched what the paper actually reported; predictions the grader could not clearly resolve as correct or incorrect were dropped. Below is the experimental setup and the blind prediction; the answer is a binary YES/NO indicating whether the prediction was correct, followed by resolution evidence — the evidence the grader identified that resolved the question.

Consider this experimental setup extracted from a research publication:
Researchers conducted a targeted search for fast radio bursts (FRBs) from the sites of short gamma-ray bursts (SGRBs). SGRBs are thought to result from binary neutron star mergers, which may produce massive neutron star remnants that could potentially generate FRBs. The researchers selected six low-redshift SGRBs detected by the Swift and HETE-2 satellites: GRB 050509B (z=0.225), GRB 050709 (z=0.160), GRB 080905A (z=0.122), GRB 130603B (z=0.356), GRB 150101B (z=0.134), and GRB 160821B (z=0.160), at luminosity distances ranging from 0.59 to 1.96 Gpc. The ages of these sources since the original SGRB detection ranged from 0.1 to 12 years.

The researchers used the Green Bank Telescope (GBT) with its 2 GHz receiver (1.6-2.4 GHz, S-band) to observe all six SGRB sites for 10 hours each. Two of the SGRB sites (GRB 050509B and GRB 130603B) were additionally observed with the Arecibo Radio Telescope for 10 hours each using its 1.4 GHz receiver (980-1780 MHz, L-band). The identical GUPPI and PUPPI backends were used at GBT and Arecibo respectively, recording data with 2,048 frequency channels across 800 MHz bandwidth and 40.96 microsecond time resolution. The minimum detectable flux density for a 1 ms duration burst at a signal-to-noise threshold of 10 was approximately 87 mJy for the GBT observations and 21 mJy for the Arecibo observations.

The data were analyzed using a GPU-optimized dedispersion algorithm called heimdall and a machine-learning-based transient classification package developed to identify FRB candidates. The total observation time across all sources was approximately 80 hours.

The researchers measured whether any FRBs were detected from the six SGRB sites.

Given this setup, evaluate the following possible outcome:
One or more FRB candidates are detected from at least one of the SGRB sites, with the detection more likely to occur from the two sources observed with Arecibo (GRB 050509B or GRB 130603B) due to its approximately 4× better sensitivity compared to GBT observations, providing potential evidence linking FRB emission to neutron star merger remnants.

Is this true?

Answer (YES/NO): NO